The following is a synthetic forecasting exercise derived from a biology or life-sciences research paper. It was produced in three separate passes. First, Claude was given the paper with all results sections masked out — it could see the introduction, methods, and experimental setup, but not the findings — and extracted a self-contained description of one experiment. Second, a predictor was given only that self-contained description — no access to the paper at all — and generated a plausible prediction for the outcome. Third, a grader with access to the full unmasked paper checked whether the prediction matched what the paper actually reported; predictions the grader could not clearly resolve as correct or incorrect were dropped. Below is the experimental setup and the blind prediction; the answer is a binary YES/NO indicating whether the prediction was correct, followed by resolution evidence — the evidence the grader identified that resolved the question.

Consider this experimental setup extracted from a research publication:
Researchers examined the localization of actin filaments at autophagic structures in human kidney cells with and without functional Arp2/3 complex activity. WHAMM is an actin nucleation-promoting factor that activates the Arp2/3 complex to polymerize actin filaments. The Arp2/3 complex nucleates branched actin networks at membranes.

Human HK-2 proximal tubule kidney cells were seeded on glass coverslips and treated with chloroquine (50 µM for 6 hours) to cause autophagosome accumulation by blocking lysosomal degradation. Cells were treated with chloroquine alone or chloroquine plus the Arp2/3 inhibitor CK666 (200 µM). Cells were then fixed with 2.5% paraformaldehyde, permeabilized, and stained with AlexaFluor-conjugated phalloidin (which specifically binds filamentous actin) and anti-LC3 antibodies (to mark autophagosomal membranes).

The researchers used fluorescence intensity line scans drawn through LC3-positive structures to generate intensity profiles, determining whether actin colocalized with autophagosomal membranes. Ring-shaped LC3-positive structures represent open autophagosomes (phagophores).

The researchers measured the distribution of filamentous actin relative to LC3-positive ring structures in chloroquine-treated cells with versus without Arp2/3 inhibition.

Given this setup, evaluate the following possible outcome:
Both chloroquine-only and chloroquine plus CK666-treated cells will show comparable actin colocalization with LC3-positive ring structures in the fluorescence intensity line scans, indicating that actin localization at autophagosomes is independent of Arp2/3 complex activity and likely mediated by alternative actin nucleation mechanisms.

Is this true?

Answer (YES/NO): NO